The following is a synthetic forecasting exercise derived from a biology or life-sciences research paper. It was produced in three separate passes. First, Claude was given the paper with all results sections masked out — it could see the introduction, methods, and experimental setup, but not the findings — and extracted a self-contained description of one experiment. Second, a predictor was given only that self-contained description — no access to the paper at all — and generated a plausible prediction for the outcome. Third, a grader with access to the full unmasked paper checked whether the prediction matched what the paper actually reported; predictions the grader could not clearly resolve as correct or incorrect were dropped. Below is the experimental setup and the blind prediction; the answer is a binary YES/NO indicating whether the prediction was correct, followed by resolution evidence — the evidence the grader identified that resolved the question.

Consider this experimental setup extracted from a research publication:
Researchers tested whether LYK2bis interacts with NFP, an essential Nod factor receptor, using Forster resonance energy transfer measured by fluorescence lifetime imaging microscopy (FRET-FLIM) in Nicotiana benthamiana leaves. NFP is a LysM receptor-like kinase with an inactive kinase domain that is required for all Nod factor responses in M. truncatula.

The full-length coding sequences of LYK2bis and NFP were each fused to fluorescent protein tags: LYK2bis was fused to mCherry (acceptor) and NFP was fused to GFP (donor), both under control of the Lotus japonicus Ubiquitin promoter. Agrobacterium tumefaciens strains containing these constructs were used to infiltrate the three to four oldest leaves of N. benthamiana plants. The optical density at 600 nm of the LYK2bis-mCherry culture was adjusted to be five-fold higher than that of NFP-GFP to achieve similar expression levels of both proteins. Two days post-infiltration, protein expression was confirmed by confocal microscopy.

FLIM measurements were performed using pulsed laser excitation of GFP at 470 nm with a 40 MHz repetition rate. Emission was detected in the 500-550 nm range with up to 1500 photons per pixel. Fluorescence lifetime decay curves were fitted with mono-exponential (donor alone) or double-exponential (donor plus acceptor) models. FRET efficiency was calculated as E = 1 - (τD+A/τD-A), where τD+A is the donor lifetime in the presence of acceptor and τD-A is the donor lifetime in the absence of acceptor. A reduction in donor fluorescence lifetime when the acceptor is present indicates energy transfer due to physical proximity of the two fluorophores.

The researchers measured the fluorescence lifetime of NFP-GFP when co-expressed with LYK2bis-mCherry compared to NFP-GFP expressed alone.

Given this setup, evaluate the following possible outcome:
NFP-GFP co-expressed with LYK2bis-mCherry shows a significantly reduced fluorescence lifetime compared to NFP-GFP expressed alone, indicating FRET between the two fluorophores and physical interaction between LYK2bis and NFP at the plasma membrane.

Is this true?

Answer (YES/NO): YES